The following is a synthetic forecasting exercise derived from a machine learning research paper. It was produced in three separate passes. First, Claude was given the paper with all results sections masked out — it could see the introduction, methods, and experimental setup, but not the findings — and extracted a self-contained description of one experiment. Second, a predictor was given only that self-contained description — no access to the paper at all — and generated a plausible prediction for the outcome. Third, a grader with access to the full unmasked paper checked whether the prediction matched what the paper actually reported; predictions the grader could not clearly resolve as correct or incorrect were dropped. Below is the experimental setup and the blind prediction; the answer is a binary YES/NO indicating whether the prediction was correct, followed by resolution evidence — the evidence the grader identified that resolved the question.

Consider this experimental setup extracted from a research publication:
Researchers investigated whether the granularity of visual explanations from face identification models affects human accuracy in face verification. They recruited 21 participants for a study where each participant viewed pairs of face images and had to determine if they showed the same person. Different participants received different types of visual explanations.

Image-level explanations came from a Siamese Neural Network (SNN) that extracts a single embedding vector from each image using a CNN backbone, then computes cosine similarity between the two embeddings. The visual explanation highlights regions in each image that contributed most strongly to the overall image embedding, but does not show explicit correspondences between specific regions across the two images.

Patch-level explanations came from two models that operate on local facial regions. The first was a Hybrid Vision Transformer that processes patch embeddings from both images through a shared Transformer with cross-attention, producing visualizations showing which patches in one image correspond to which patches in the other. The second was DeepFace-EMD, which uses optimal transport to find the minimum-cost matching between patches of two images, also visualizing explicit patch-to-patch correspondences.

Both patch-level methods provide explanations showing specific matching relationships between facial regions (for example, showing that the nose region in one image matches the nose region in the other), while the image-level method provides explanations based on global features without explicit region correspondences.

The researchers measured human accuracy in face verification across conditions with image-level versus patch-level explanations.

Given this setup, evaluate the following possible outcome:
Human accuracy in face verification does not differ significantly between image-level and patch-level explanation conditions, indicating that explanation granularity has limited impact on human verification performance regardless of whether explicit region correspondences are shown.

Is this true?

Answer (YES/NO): NO